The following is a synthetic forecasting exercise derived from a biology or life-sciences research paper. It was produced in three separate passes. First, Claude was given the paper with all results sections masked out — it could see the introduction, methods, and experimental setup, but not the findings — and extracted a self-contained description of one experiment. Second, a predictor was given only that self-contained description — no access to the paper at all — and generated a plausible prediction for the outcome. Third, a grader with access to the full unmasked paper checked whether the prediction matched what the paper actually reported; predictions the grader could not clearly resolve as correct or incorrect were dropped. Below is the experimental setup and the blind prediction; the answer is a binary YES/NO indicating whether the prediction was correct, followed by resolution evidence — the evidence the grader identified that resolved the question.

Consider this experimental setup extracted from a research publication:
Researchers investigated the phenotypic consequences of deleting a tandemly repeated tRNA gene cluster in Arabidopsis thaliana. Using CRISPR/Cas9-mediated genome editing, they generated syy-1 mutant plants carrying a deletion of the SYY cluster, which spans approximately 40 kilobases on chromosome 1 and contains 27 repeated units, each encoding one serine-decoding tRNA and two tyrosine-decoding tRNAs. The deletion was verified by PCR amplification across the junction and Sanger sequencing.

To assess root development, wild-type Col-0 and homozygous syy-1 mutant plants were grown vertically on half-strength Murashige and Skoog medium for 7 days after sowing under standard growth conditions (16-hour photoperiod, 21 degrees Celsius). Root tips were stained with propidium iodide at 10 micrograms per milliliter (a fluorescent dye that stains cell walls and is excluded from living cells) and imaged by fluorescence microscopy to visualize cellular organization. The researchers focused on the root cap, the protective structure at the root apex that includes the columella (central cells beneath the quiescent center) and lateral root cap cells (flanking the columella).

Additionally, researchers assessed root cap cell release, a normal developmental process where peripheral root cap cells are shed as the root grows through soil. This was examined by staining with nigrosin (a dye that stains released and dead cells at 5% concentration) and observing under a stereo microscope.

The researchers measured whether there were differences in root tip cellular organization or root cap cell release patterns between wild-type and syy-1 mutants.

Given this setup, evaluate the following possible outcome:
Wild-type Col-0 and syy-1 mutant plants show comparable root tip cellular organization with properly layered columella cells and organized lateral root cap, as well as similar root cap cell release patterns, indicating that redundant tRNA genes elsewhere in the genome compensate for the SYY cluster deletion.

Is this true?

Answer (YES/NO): NO